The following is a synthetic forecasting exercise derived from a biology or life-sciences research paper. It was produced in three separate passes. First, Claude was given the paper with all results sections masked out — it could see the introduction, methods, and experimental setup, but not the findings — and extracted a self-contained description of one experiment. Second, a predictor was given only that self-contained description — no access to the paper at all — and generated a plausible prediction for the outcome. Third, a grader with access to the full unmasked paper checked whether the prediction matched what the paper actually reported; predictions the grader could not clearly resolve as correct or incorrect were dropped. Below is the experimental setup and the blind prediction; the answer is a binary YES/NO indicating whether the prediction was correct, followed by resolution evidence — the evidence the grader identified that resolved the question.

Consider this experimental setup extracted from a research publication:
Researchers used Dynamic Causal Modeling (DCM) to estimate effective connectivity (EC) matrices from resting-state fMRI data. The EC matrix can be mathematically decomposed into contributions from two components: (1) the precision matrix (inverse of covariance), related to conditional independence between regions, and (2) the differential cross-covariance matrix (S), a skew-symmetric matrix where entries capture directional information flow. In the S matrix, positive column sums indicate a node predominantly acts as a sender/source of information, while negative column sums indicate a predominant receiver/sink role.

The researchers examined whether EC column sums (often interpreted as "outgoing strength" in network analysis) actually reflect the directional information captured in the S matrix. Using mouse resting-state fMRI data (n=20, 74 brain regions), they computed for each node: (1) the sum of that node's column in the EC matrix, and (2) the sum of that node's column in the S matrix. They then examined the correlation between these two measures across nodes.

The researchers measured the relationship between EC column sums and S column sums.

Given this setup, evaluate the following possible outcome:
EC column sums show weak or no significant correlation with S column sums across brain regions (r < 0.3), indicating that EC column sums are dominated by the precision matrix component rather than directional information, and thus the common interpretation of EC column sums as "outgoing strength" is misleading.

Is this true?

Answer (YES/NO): NO